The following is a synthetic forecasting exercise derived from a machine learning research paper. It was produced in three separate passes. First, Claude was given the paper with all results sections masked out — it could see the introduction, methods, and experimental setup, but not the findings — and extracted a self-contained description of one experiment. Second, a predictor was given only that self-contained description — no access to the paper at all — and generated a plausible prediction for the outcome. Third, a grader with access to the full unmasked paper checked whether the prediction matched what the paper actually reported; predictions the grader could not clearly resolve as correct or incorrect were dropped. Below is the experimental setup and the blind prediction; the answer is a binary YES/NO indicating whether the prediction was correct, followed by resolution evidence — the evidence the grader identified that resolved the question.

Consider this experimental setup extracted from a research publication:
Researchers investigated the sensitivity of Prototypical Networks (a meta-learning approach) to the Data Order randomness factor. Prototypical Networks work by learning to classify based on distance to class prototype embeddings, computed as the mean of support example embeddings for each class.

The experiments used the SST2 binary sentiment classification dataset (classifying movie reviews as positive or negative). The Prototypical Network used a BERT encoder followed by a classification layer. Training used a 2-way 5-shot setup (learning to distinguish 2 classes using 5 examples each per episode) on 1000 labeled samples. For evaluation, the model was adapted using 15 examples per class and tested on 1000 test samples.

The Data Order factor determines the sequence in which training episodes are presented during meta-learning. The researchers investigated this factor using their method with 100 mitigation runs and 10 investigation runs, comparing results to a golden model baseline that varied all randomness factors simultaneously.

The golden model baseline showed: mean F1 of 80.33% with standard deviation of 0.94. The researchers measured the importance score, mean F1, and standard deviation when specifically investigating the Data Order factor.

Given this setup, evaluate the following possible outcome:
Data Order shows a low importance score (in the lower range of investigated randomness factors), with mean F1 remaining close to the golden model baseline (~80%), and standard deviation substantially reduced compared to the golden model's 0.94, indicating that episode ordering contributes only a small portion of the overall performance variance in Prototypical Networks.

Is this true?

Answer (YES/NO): NO